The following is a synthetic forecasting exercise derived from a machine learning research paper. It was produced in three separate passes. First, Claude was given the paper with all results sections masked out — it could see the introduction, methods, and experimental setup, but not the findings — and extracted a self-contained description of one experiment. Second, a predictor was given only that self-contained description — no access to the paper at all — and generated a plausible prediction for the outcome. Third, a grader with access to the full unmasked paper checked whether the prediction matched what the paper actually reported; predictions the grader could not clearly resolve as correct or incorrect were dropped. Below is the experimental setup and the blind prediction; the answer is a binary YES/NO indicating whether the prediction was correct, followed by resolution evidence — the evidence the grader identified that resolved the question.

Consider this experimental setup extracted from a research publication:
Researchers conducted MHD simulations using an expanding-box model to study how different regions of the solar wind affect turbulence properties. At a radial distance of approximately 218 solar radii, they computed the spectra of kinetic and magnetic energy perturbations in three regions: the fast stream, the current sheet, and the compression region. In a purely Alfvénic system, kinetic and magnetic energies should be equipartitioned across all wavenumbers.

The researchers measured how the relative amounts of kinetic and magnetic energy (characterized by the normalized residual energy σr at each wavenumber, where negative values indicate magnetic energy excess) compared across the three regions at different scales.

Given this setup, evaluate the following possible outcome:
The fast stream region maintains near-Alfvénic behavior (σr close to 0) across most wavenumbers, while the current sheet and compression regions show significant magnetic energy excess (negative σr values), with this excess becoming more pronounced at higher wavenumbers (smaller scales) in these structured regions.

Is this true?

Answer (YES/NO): NO